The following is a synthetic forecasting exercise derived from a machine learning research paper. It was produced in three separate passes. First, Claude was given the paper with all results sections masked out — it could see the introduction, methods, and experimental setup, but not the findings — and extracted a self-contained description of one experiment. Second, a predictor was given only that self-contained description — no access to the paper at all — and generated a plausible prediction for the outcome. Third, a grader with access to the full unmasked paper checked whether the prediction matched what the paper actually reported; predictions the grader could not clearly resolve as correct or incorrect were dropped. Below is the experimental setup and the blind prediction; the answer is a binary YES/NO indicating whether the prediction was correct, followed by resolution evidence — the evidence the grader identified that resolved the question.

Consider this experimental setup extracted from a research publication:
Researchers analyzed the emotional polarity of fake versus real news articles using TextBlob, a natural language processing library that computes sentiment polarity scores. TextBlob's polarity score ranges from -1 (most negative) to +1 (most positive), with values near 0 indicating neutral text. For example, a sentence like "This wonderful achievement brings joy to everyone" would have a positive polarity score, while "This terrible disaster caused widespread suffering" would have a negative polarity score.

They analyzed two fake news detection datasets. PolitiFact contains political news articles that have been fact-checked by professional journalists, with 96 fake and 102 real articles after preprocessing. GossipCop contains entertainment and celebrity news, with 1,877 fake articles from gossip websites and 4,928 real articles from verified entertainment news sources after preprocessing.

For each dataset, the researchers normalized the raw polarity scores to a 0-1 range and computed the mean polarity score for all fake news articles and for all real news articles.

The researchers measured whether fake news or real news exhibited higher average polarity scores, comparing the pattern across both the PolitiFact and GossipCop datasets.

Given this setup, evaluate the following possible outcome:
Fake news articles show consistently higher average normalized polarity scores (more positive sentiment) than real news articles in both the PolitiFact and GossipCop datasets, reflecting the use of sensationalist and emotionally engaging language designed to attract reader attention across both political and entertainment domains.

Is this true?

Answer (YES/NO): NO